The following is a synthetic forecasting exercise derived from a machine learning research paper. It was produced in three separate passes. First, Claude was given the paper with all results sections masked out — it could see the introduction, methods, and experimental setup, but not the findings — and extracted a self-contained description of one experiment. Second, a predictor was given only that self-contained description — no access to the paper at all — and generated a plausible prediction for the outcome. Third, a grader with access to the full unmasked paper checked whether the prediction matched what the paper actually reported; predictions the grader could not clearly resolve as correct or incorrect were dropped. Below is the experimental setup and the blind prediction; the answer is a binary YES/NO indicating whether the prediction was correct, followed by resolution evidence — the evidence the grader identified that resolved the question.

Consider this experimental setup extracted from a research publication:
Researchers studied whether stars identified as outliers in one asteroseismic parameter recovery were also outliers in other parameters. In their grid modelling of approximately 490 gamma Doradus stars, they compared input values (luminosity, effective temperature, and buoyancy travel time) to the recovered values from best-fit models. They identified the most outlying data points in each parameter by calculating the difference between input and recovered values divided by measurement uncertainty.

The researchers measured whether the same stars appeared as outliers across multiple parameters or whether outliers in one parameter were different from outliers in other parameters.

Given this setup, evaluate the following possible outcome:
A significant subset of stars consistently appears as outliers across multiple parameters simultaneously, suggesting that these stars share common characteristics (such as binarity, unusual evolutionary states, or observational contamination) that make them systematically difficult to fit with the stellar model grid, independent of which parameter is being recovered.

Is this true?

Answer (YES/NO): NO